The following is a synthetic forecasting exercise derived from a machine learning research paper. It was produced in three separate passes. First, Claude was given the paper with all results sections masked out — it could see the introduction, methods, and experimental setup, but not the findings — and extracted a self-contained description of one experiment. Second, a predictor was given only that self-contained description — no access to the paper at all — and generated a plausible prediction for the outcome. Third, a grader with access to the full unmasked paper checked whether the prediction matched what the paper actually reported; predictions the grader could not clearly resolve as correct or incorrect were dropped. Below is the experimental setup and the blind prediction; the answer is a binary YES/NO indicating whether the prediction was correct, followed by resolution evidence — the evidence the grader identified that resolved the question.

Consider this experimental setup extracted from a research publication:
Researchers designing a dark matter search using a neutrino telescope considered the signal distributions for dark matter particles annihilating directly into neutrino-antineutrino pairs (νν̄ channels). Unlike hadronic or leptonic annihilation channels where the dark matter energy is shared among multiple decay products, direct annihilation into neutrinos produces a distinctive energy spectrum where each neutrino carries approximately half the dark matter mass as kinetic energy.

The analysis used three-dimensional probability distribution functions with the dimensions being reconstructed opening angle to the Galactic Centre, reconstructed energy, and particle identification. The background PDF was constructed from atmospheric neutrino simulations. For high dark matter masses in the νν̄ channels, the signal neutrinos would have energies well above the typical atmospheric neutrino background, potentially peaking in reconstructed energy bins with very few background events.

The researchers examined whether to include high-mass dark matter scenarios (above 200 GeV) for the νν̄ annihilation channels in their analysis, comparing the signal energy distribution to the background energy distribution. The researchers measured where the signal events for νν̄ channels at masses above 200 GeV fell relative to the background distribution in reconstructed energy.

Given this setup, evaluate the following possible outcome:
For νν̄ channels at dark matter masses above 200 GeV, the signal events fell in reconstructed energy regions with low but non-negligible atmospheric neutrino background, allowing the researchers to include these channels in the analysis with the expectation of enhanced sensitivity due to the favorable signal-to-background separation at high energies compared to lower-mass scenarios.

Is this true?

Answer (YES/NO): NO